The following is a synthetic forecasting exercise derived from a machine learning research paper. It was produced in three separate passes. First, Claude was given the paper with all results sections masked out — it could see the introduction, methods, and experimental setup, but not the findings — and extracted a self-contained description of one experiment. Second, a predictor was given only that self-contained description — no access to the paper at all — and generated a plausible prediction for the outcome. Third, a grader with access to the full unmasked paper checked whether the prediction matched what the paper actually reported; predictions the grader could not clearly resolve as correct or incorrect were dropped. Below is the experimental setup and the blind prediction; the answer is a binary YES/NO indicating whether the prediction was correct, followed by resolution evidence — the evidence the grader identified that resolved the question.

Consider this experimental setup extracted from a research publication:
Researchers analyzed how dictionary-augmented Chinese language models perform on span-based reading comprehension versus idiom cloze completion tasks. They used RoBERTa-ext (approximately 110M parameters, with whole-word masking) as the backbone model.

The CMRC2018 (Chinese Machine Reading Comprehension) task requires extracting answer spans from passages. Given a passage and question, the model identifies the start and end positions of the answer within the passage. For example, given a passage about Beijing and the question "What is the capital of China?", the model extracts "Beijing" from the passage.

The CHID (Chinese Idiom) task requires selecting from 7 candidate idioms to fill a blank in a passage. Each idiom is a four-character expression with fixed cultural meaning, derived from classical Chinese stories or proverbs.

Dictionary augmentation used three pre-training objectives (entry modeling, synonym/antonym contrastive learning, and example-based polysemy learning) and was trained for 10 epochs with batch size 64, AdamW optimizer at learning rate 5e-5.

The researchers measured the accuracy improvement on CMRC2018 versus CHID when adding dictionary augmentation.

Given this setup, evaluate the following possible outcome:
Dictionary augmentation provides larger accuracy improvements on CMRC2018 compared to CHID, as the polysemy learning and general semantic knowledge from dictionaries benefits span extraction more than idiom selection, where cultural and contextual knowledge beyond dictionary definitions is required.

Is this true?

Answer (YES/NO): NO